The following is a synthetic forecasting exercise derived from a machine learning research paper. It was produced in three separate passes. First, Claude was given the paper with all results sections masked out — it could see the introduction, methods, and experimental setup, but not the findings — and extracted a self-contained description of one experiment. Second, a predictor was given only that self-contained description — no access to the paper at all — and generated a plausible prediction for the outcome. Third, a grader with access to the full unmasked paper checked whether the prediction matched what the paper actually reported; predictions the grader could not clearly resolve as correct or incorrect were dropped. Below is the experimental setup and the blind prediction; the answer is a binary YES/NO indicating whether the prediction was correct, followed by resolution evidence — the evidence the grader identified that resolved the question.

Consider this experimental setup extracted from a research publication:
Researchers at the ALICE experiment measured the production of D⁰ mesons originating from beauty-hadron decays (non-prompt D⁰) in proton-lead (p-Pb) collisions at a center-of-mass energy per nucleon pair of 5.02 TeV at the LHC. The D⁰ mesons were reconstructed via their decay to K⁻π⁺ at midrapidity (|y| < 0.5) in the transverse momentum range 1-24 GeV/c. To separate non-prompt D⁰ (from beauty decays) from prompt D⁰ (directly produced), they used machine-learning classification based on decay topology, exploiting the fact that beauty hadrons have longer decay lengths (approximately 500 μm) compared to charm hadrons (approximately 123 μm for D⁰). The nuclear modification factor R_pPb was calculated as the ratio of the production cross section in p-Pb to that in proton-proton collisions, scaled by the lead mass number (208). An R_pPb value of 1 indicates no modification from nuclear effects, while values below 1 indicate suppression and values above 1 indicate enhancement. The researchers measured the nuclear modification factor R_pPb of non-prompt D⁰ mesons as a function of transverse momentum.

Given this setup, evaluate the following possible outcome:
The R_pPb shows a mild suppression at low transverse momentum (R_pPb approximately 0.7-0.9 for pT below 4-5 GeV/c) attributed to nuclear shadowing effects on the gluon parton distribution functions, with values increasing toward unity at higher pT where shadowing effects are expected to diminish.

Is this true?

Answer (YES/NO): NO